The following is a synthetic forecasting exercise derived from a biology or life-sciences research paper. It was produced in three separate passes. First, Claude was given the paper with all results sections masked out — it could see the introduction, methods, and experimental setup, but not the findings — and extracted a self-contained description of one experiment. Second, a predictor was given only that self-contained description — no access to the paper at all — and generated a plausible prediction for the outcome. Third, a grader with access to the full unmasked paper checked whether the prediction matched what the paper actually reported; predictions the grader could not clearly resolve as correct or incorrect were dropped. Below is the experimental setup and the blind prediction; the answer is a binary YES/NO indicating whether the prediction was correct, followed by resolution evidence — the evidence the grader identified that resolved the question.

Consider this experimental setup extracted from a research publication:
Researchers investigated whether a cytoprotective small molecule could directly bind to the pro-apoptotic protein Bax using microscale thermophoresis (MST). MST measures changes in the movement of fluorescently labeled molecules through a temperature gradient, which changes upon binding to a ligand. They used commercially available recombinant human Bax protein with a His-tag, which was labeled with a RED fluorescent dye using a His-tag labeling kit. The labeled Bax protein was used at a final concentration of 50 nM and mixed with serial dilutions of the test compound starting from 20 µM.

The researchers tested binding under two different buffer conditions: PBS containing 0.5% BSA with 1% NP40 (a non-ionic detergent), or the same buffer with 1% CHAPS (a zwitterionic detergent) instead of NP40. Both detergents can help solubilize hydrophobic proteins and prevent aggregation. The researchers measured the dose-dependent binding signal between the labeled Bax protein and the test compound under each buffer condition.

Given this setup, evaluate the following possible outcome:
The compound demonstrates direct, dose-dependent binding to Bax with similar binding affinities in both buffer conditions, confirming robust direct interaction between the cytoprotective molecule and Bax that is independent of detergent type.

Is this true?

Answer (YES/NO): NO